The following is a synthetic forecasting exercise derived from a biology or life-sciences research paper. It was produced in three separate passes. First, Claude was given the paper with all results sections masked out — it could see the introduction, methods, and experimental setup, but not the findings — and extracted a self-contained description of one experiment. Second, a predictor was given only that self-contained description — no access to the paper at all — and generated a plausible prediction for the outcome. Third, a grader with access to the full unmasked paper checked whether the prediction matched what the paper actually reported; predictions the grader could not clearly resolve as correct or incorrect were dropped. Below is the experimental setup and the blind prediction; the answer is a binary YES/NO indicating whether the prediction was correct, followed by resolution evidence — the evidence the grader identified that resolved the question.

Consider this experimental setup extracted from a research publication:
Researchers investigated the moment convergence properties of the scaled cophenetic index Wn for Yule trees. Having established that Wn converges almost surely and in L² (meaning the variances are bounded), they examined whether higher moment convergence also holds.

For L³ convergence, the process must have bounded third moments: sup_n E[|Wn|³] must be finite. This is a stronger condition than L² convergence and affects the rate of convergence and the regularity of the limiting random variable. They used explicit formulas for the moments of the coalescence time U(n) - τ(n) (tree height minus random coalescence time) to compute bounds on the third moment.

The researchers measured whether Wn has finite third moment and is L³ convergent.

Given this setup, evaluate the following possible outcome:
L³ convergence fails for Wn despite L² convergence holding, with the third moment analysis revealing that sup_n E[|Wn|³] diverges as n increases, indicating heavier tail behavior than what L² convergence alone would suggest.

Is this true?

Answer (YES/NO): NO